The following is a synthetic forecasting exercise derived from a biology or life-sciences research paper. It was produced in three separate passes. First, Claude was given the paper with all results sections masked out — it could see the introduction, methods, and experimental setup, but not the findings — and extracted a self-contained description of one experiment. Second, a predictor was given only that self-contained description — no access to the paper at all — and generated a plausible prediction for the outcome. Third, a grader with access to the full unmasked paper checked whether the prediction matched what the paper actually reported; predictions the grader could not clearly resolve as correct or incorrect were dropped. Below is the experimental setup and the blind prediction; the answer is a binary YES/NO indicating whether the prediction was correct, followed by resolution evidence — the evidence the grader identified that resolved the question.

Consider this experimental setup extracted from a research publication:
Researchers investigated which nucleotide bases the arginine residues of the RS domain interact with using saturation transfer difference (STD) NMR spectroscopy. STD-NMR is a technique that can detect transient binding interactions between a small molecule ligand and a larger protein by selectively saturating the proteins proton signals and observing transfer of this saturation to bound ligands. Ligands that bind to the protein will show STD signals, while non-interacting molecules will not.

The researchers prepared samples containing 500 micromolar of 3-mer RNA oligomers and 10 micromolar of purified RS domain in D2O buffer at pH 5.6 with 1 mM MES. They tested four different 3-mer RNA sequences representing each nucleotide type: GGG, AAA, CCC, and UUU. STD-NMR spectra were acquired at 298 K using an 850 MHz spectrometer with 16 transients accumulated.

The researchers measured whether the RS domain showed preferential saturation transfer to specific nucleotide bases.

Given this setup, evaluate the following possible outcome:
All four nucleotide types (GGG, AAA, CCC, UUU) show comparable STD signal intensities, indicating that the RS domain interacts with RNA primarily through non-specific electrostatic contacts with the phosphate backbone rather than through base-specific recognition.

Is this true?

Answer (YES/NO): NO